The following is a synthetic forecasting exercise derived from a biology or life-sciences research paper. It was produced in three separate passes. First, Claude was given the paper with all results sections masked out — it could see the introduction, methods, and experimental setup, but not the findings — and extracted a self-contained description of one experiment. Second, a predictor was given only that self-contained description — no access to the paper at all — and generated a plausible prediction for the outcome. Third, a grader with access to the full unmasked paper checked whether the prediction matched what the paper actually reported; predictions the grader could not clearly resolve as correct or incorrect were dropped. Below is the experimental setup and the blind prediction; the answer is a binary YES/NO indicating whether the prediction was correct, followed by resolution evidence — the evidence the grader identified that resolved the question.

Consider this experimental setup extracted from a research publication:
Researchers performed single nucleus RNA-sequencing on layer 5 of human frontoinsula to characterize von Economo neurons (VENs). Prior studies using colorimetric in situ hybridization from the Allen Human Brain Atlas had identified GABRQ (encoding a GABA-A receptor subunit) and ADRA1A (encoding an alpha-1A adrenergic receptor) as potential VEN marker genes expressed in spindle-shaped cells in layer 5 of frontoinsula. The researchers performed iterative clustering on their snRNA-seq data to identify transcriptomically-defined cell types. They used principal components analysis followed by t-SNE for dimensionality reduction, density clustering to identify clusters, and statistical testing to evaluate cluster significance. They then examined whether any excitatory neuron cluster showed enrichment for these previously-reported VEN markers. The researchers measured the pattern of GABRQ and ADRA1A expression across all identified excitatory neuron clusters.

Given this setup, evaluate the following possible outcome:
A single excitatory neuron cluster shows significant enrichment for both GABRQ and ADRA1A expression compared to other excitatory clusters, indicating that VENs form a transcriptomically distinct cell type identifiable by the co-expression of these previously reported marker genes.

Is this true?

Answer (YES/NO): NO